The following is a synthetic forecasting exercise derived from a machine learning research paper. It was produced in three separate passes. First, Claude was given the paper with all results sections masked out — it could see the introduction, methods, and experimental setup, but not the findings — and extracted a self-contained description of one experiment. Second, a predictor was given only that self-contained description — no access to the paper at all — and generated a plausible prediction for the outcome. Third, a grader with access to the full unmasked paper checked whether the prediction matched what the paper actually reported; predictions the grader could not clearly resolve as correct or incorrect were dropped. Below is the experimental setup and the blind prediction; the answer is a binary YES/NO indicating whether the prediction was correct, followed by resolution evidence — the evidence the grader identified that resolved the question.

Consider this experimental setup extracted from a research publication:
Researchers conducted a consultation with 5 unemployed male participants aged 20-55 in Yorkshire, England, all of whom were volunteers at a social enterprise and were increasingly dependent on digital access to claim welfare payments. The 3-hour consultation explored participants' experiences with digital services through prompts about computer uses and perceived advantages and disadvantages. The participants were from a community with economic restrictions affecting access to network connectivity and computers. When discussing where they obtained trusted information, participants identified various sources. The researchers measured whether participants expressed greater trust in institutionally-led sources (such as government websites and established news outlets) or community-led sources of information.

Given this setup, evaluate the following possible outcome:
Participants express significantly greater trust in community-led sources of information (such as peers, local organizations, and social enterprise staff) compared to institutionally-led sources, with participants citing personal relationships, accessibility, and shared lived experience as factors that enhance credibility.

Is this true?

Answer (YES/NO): NO